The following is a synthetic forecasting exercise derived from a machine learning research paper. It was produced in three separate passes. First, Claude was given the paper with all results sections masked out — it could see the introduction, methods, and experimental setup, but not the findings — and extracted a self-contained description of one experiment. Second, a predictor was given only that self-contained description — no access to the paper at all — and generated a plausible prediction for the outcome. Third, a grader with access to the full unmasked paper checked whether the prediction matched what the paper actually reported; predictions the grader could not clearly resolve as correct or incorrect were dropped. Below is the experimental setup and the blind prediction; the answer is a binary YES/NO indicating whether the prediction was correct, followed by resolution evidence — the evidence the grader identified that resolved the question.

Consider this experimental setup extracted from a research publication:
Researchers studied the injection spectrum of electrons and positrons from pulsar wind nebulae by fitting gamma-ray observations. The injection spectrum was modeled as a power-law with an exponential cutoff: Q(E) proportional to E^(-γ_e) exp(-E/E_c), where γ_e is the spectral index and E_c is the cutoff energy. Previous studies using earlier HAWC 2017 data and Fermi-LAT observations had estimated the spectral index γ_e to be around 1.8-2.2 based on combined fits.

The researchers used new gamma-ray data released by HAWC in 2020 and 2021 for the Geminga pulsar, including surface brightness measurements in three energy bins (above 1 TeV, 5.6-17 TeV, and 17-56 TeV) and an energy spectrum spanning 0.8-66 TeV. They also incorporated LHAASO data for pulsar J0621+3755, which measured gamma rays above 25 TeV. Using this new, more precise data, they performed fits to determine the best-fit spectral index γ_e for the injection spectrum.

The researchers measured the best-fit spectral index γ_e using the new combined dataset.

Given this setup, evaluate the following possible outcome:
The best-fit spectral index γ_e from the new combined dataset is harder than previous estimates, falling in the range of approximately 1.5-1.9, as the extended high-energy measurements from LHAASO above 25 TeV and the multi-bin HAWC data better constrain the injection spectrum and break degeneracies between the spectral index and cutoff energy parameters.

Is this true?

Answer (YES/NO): NO